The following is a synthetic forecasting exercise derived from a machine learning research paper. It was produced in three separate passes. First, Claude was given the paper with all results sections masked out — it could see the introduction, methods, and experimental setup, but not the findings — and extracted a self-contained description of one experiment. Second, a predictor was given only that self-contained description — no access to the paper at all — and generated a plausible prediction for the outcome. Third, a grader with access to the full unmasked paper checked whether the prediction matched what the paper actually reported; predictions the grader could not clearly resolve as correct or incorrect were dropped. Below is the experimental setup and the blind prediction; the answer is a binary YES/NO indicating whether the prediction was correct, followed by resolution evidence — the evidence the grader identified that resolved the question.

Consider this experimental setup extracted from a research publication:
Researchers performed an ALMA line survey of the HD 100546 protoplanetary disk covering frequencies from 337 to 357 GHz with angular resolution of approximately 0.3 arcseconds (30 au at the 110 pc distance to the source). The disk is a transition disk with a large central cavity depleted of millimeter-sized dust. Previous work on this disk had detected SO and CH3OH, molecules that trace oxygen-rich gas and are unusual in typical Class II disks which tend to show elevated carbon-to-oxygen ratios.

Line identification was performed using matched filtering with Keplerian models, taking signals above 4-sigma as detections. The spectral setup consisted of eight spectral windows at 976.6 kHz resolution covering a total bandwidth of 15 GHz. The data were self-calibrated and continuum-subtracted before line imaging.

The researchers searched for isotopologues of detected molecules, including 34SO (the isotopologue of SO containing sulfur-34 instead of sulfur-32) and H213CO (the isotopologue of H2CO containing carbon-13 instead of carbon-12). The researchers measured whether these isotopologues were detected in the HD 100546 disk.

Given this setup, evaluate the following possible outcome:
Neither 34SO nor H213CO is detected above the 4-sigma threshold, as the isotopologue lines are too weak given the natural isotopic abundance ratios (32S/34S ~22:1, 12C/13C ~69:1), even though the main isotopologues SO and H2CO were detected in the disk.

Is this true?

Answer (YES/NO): NO